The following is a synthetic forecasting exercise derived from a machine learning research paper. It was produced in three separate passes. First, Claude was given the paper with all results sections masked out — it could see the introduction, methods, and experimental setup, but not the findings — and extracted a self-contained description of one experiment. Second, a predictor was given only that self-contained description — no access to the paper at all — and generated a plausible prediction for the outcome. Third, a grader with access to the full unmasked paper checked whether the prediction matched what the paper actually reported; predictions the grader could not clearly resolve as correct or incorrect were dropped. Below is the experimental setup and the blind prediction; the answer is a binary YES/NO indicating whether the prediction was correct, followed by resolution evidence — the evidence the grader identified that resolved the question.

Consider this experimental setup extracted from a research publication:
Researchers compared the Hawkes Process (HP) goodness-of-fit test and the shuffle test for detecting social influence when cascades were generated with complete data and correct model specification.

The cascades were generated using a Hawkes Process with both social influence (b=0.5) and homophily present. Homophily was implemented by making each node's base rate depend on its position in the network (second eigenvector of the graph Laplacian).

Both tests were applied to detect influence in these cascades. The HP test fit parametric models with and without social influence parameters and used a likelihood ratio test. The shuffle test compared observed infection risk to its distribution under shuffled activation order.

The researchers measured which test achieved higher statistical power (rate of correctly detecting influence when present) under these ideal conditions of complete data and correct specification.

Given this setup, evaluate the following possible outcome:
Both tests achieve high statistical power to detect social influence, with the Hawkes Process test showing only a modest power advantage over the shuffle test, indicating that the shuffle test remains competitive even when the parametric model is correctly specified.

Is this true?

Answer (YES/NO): NO